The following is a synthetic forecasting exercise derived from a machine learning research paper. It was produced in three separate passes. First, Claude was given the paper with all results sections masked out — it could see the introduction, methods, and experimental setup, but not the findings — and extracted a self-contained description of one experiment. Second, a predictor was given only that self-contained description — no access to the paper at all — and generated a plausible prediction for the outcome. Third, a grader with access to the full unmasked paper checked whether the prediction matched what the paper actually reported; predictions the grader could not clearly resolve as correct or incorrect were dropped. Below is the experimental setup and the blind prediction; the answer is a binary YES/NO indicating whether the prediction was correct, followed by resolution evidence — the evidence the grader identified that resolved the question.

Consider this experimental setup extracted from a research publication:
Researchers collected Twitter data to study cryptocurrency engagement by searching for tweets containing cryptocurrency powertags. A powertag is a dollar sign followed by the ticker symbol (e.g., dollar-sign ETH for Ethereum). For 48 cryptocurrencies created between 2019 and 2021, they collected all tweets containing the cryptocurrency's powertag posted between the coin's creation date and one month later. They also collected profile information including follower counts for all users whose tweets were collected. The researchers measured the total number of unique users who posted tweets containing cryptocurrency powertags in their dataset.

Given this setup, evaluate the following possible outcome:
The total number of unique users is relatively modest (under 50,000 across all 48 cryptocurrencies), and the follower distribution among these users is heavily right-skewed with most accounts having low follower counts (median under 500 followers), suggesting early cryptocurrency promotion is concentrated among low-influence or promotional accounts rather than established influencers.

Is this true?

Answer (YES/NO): NO